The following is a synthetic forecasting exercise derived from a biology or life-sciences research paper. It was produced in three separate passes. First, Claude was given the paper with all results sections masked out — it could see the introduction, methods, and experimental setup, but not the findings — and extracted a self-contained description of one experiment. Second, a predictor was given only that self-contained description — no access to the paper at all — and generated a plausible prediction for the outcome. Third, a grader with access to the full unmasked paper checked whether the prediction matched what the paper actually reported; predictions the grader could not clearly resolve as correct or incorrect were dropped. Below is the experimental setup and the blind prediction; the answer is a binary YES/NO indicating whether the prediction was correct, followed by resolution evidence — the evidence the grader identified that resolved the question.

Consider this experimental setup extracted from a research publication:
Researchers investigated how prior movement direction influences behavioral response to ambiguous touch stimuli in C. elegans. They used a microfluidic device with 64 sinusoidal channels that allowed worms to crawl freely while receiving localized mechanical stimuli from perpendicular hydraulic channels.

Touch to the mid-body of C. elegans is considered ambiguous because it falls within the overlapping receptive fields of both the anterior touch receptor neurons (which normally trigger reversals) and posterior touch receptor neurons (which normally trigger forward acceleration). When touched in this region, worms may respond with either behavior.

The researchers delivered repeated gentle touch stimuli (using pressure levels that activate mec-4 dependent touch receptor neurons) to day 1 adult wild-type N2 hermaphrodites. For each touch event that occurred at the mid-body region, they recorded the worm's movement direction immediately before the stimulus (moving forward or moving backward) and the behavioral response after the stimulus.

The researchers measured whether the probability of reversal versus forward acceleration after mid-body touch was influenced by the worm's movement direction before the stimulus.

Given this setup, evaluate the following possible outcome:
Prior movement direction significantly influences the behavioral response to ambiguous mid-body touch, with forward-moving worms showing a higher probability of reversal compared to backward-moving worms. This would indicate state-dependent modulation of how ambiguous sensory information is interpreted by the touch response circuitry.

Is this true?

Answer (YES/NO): NO